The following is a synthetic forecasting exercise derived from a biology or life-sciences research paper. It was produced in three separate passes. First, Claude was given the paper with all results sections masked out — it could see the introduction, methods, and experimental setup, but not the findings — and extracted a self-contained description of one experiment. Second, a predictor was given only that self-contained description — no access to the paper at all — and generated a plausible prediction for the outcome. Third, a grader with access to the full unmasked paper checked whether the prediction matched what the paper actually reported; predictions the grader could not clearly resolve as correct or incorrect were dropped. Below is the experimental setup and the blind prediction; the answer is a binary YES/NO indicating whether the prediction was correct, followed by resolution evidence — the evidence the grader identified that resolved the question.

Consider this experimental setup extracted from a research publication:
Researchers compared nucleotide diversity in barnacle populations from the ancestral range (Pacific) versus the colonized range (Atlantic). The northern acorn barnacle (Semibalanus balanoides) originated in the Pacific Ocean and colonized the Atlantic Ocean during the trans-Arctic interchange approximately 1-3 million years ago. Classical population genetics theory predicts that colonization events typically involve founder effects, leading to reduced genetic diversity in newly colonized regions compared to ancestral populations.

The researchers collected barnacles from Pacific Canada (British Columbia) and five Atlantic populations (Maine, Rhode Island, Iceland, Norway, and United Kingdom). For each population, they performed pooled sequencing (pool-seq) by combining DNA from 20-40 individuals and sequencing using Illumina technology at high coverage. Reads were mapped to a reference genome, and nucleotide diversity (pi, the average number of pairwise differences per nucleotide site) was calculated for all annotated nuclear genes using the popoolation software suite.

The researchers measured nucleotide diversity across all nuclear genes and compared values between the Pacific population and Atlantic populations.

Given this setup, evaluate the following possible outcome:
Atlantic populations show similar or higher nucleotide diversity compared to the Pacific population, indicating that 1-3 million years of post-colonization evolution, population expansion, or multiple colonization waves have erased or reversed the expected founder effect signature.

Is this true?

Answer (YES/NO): YES